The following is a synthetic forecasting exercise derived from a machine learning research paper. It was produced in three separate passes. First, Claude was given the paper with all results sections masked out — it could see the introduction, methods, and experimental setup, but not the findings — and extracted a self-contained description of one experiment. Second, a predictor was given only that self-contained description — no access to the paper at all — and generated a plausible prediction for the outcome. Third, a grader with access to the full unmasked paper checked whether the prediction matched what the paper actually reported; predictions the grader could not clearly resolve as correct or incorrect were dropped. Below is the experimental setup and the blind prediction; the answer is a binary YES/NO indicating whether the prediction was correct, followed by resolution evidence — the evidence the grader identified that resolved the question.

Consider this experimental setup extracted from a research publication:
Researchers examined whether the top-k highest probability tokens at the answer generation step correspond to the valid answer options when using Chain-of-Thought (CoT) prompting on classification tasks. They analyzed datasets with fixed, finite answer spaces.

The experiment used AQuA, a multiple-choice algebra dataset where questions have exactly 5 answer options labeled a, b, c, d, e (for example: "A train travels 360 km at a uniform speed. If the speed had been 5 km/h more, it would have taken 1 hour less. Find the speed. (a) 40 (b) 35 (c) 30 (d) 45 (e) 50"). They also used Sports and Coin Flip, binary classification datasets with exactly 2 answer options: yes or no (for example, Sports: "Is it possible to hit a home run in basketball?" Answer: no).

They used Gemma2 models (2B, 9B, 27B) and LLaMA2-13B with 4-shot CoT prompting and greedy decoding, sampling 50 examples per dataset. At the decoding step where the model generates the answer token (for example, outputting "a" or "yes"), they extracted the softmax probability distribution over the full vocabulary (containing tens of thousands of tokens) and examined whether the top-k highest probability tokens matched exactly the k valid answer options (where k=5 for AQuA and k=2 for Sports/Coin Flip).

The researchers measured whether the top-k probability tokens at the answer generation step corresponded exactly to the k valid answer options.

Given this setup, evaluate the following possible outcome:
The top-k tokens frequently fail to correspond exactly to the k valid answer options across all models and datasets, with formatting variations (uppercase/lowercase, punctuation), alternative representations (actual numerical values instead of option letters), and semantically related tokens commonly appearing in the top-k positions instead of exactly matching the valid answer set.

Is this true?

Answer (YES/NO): NO